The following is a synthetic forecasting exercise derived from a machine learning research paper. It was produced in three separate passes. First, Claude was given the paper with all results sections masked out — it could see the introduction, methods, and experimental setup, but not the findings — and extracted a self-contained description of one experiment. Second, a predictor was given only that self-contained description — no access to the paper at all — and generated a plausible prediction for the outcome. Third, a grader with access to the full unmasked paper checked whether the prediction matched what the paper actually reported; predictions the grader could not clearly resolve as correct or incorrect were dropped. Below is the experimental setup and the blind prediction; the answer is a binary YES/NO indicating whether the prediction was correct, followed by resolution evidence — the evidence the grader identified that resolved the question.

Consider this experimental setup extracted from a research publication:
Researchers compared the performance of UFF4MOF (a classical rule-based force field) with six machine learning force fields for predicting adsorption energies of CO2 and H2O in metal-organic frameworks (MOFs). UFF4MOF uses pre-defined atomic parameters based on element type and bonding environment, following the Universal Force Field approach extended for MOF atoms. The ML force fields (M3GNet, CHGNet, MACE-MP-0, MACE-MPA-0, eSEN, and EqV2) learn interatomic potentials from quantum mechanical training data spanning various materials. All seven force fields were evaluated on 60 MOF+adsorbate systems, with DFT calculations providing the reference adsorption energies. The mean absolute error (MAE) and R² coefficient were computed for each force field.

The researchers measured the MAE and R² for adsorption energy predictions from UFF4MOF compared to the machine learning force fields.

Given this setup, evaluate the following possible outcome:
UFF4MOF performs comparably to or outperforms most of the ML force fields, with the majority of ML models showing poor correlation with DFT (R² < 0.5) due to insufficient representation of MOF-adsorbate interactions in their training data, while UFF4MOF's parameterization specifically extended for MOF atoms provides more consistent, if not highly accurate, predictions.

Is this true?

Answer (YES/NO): NO